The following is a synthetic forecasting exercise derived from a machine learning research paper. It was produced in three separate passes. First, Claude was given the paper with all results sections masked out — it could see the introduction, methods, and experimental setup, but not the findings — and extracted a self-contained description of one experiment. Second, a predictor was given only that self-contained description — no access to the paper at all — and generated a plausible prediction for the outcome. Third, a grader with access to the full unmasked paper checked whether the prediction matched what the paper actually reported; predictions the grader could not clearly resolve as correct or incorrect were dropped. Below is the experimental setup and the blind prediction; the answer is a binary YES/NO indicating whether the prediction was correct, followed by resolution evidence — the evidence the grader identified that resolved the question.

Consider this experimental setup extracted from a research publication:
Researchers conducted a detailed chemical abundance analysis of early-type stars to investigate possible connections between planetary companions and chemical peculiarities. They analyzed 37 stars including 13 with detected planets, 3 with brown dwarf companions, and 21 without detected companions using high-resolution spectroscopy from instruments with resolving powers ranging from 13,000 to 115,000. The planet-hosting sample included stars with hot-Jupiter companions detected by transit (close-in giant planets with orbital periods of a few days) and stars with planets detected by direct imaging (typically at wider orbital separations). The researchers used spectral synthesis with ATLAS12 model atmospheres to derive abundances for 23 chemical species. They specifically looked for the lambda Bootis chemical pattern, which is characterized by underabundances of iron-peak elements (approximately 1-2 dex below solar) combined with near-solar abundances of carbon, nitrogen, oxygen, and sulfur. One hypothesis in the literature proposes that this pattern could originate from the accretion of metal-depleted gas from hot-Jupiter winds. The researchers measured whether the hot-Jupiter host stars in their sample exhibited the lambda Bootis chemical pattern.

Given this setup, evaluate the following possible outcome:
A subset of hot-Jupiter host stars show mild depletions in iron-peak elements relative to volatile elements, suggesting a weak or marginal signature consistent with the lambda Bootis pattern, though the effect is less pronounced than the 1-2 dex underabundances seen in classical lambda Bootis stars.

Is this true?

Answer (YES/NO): NO